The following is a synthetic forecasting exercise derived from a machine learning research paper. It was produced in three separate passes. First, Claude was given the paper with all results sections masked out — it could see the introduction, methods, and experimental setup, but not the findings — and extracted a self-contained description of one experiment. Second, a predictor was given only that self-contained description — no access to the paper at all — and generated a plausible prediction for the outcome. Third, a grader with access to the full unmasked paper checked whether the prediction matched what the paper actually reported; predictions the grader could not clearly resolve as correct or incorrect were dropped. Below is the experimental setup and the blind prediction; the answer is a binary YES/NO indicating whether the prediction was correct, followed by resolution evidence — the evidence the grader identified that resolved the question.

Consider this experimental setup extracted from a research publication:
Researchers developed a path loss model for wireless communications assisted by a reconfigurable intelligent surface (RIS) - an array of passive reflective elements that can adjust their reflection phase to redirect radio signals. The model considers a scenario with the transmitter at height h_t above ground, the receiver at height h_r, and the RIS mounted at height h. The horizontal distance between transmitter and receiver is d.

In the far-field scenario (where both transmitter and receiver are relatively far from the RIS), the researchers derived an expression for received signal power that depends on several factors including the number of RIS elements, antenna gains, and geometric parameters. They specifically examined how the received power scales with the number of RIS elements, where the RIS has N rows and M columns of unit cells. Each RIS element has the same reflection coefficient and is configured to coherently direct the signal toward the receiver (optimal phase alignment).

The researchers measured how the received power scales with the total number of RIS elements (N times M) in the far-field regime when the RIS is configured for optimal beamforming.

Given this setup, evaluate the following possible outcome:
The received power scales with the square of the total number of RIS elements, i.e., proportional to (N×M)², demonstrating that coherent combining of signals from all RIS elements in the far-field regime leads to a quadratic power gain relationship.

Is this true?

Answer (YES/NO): YES